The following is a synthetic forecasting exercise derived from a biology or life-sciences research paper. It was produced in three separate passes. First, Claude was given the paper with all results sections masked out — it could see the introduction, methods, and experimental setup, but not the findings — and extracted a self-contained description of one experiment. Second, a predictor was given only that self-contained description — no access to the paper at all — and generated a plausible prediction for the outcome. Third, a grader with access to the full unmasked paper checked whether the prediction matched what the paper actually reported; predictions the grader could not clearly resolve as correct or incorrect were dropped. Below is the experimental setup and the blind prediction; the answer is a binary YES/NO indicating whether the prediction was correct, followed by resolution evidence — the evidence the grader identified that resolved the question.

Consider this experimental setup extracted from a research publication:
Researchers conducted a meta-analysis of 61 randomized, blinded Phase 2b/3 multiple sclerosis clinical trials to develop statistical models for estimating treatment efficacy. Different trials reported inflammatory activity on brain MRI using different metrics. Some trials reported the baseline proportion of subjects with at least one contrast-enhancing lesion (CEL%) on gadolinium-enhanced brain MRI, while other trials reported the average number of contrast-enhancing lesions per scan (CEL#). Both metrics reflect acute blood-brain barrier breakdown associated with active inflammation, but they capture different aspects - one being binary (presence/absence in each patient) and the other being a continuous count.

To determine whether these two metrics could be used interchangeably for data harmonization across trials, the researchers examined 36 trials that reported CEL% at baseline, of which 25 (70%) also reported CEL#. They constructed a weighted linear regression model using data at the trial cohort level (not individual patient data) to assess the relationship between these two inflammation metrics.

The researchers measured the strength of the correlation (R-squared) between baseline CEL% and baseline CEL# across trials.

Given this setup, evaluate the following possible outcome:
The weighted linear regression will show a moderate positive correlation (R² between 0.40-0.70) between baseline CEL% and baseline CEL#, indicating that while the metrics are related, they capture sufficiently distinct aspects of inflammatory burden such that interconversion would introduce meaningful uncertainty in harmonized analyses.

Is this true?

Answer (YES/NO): NO